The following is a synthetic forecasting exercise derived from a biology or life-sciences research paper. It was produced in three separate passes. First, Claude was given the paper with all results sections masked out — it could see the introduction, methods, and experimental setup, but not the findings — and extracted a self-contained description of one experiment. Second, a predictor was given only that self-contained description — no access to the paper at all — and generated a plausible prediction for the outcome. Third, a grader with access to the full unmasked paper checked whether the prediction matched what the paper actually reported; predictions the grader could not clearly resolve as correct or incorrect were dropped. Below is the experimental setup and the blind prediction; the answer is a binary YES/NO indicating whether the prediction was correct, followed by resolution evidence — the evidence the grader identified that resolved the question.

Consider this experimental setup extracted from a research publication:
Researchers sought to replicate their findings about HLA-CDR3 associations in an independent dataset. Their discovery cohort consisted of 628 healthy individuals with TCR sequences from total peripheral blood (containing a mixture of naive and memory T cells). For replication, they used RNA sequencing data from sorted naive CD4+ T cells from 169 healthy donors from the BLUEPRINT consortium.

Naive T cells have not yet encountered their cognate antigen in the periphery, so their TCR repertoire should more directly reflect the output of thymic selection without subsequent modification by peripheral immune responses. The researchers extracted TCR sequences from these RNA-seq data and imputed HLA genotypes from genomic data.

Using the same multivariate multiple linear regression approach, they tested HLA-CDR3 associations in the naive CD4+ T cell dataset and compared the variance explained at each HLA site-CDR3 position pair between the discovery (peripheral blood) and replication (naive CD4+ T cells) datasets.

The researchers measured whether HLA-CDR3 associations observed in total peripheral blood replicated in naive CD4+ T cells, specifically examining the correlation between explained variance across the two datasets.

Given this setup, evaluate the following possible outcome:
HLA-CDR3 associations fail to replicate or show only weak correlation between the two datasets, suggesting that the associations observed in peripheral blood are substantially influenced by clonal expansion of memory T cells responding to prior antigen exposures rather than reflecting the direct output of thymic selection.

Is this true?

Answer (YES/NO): NO